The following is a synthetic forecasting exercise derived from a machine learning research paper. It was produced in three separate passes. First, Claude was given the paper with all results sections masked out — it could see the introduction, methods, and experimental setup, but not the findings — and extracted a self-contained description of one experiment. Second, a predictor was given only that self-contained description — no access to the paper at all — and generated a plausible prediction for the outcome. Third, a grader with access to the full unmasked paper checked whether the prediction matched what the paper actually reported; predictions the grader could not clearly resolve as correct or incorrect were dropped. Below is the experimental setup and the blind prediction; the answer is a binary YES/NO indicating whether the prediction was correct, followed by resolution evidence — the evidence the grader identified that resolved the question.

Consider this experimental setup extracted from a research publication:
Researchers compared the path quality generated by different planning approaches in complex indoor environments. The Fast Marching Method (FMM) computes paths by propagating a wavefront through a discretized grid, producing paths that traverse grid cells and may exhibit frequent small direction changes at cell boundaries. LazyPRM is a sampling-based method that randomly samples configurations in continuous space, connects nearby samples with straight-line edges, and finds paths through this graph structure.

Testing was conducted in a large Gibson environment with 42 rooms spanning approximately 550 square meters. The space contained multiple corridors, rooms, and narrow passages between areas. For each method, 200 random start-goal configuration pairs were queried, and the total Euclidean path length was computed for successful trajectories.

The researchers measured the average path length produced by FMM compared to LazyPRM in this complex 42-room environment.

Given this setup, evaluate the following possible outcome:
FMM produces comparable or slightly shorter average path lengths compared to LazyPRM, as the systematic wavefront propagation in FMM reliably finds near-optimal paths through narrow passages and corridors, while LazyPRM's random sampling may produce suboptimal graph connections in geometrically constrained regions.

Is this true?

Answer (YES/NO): NO